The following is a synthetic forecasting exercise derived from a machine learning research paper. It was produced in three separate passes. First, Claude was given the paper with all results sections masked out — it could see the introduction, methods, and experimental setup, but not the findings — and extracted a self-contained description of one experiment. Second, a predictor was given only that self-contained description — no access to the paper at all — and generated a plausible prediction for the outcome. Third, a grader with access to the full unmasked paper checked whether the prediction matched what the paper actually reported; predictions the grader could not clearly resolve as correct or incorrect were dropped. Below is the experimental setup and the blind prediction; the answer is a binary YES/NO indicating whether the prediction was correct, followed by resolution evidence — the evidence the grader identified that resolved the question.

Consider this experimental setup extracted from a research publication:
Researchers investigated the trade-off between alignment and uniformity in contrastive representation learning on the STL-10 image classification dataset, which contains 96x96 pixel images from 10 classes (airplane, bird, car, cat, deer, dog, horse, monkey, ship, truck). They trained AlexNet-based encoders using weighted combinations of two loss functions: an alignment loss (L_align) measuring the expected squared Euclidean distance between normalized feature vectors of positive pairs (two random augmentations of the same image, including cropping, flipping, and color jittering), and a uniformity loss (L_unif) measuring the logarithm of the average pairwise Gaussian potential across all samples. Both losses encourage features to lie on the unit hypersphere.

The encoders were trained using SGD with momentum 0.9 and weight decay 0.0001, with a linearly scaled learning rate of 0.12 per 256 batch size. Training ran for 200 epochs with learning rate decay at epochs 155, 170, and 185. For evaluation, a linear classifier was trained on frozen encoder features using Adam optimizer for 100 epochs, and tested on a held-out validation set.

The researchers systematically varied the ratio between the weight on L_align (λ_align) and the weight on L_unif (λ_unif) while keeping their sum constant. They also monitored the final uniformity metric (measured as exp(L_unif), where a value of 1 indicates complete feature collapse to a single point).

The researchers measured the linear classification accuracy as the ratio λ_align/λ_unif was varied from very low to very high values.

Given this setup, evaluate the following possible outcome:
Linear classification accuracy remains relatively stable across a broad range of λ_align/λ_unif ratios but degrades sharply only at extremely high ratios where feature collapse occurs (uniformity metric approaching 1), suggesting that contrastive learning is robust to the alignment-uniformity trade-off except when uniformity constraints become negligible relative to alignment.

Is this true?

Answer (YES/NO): NO